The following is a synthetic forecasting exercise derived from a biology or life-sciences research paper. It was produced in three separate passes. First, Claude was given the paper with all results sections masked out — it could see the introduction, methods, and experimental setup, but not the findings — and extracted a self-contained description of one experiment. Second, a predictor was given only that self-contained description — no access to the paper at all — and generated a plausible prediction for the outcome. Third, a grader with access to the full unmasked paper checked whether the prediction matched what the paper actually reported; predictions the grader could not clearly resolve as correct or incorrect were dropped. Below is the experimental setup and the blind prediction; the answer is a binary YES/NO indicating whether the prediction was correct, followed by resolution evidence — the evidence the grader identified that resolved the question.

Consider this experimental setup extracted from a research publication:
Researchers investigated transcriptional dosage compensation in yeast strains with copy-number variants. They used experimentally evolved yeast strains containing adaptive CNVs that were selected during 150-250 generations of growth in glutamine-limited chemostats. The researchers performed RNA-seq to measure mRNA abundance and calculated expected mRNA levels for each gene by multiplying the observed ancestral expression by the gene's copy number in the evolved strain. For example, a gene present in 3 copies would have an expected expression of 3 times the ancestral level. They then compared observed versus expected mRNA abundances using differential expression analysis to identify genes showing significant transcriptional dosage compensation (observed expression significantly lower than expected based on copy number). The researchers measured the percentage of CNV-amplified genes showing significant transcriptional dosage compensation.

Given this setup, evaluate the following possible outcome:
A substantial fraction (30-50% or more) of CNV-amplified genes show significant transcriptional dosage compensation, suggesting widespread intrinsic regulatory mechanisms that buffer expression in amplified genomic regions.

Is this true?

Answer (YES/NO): NO